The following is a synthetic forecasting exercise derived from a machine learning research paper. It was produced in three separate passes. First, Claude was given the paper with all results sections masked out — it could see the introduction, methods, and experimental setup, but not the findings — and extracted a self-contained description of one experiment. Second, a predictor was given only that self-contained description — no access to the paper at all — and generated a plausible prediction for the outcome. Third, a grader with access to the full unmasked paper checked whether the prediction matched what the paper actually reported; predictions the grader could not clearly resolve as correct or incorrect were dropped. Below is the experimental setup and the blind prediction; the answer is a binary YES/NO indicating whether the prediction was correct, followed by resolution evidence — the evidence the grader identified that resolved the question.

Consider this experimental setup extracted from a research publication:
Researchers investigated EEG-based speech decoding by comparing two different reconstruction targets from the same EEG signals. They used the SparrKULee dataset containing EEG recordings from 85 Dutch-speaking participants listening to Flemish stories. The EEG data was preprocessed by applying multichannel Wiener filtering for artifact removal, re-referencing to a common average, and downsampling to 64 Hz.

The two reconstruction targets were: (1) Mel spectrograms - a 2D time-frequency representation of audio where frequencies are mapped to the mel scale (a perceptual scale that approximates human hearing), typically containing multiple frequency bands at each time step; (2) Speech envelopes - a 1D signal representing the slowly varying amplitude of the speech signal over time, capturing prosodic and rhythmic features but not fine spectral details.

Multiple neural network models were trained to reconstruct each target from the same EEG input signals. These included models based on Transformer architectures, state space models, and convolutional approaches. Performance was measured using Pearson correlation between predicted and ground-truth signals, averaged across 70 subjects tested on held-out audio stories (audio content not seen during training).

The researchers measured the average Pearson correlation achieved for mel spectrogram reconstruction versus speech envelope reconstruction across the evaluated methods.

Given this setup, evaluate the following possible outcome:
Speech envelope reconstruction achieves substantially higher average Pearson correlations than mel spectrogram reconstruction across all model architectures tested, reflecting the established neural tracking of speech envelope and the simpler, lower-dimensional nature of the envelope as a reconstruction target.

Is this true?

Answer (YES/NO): YES